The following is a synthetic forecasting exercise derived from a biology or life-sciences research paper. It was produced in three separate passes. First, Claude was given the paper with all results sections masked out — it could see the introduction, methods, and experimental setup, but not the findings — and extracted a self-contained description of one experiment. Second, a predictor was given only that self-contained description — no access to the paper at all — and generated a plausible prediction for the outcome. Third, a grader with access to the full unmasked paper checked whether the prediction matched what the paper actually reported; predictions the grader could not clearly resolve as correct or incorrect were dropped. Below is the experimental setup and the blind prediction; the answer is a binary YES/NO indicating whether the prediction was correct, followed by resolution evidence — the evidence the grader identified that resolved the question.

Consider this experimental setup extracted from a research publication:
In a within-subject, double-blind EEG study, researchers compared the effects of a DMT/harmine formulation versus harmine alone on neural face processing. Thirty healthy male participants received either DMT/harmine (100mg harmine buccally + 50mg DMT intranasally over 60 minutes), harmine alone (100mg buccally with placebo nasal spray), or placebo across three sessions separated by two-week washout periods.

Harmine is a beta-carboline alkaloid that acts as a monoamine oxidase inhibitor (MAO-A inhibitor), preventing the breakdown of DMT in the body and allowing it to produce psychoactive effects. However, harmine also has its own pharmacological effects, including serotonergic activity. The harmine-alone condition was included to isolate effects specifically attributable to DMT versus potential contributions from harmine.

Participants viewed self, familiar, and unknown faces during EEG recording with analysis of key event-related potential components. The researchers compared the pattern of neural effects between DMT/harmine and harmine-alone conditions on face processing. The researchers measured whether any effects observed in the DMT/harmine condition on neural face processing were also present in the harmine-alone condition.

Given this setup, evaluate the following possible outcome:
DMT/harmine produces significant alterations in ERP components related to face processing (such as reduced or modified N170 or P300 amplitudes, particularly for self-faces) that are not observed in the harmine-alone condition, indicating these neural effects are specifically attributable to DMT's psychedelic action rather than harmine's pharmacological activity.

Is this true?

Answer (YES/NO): YES